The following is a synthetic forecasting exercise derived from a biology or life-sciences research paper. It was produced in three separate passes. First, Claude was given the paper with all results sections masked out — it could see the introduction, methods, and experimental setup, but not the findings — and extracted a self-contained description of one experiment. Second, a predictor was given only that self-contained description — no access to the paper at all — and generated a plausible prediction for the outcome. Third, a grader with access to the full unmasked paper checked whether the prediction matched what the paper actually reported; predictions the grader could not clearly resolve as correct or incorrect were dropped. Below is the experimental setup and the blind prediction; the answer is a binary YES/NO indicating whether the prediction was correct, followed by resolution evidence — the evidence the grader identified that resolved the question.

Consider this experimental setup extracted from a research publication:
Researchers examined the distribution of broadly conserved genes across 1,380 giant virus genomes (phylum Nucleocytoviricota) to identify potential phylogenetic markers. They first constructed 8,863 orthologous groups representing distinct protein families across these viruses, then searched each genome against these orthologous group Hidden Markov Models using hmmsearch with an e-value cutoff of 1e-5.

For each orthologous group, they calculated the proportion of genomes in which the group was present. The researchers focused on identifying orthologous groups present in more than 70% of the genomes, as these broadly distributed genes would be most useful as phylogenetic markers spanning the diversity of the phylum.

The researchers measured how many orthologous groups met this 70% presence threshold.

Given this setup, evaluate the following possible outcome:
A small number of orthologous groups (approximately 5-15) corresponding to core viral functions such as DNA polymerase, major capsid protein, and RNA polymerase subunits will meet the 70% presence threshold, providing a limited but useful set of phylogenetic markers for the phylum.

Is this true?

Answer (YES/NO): NO